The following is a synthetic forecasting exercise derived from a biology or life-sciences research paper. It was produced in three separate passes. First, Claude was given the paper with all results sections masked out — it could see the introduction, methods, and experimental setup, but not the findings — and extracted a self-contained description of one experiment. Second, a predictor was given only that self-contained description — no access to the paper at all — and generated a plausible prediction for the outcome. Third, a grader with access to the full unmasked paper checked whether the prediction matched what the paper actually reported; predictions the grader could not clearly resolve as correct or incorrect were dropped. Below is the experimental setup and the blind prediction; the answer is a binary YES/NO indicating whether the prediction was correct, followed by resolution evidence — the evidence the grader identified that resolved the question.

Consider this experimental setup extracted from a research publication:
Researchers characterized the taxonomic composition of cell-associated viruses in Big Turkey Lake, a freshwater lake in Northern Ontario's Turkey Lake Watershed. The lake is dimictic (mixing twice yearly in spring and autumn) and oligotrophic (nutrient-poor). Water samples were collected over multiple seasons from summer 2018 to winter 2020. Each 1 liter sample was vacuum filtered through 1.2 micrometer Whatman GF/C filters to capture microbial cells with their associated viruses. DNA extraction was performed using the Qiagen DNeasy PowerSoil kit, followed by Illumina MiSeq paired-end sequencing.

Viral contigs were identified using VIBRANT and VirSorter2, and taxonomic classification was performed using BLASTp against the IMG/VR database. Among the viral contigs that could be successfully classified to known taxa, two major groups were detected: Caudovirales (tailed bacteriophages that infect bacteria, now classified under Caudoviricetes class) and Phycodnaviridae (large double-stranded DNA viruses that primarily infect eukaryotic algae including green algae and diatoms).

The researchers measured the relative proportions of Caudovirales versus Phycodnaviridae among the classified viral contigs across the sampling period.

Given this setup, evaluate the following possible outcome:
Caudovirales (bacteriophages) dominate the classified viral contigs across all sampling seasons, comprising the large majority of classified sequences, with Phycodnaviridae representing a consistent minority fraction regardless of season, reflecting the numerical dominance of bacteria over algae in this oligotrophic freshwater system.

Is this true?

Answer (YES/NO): NO